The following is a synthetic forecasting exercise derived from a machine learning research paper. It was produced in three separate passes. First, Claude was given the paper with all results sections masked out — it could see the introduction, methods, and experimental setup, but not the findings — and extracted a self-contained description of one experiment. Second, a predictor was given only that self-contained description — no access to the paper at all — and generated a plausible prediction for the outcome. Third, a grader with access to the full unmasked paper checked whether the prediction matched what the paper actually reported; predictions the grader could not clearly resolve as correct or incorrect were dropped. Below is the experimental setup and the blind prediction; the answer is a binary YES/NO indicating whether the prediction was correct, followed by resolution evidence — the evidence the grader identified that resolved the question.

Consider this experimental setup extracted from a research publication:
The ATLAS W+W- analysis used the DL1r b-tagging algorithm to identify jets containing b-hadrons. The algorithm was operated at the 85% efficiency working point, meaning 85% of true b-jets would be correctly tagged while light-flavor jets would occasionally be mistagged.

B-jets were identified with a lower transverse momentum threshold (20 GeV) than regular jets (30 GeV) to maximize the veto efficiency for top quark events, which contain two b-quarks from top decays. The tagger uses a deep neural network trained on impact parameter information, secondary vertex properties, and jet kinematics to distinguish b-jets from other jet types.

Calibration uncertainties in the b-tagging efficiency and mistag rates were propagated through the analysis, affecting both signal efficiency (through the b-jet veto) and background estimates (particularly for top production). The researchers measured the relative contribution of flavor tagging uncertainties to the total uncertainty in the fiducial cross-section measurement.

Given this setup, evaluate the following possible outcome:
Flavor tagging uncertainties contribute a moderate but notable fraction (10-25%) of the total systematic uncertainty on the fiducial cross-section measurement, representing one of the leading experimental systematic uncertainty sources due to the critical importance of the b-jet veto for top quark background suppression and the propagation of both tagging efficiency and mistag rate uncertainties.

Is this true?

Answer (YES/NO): YES